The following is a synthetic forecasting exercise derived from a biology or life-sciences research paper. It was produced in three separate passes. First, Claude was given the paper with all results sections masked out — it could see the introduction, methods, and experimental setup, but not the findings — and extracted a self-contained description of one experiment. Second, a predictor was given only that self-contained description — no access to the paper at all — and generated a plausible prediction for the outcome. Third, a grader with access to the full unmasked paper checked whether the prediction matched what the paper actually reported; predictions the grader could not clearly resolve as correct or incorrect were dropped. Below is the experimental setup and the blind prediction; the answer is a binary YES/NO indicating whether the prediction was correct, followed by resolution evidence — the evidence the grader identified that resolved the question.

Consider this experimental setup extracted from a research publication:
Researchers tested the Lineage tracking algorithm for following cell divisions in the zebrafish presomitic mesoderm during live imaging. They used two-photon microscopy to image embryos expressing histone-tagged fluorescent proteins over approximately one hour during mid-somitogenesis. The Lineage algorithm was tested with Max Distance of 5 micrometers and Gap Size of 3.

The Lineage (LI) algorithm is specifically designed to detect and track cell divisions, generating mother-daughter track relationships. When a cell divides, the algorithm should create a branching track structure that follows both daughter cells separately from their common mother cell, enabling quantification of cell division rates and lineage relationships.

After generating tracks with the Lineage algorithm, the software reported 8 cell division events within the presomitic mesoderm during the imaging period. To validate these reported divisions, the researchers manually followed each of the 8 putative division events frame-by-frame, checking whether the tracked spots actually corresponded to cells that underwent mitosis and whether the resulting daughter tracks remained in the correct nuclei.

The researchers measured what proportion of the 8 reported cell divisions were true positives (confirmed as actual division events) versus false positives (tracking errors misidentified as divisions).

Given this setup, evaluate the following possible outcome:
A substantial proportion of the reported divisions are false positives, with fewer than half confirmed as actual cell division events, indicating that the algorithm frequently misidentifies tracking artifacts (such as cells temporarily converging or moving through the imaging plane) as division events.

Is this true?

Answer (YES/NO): YES